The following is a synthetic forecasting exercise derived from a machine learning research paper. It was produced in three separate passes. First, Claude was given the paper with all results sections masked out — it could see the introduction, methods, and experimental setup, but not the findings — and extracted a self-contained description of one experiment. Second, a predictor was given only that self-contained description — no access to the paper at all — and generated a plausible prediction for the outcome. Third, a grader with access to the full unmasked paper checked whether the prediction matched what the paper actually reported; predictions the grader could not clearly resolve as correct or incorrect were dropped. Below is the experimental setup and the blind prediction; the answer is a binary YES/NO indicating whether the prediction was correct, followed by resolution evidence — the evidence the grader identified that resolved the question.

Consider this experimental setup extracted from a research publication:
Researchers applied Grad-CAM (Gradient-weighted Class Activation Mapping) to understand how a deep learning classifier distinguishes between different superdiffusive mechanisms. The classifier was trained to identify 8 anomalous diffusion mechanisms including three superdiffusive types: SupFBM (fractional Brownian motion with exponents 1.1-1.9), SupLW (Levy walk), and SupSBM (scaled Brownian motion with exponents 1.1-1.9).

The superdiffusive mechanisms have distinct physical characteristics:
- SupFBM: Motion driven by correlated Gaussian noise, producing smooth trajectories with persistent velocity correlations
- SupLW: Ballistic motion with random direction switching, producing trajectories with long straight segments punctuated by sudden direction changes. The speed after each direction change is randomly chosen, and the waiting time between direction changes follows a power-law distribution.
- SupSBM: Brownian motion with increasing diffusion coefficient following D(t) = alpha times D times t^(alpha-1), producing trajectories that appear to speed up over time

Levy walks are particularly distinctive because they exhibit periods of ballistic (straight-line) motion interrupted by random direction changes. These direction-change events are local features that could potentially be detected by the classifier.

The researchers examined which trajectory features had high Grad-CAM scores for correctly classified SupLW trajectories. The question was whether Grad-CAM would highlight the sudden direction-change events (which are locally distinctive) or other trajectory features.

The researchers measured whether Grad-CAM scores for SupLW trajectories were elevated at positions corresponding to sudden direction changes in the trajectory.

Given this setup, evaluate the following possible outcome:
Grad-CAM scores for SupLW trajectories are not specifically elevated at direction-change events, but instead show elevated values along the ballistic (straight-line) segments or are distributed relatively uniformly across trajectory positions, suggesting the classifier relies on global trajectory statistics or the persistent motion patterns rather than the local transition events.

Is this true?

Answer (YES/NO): YES